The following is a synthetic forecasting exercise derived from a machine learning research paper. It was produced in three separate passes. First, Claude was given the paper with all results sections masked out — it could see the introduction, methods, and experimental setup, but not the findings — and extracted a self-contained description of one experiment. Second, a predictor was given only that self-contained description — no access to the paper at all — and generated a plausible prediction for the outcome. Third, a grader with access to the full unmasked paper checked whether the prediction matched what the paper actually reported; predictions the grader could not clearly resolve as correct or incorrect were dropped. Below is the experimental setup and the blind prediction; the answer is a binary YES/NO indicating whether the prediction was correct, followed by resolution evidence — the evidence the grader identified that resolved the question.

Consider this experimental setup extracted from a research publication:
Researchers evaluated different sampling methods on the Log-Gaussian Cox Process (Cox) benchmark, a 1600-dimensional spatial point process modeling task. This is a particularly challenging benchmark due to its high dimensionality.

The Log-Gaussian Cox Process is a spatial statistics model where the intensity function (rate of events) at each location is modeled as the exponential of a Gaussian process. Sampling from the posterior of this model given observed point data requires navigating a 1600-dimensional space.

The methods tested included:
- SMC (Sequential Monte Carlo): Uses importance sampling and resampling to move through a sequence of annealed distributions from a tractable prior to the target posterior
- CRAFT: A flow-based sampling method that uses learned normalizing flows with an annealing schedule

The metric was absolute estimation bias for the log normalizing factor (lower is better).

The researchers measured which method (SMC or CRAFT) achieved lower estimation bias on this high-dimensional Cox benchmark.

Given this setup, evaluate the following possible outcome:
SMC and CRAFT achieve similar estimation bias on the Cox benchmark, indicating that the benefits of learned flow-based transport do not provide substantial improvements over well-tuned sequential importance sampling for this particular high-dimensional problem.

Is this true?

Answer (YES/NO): NO